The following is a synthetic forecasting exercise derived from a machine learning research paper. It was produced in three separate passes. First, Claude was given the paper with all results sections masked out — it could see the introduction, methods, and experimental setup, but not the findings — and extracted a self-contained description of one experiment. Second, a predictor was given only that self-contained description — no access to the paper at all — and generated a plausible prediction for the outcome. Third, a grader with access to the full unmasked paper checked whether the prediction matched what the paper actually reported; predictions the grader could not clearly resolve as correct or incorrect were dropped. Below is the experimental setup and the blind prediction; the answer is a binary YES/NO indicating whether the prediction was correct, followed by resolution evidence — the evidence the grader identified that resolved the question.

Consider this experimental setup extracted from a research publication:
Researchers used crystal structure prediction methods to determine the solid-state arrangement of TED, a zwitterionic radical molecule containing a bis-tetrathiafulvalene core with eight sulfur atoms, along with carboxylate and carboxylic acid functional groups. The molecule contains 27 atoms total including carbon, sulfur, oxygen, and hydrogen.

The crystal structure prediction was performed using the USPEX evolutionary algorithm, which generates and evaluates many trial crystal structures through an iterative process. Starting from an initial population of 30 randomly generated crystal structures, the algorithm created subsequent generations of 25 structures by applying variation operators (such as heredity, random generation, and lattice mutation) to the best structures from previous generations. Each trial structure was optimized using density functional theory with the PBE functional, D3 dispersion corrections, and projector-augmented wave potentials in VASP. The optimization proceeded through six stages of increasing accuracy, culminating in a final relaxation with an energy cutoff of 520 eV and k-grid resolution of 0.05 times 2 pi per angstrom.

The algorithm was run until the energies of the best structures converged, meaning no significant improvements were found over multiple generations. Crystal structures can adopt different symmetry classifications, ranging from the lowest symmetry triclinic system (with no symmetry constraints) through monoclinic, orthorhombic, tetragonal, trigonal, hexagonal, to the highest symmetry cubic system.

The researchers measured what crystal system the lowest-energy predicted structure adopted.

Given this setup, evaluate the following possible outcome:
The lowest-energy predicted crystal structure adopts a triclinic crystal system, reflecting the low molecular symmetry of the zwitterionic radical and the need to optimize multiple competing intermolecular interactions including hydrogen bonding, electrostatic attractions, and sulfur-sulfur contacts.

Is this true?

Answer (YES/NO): NO